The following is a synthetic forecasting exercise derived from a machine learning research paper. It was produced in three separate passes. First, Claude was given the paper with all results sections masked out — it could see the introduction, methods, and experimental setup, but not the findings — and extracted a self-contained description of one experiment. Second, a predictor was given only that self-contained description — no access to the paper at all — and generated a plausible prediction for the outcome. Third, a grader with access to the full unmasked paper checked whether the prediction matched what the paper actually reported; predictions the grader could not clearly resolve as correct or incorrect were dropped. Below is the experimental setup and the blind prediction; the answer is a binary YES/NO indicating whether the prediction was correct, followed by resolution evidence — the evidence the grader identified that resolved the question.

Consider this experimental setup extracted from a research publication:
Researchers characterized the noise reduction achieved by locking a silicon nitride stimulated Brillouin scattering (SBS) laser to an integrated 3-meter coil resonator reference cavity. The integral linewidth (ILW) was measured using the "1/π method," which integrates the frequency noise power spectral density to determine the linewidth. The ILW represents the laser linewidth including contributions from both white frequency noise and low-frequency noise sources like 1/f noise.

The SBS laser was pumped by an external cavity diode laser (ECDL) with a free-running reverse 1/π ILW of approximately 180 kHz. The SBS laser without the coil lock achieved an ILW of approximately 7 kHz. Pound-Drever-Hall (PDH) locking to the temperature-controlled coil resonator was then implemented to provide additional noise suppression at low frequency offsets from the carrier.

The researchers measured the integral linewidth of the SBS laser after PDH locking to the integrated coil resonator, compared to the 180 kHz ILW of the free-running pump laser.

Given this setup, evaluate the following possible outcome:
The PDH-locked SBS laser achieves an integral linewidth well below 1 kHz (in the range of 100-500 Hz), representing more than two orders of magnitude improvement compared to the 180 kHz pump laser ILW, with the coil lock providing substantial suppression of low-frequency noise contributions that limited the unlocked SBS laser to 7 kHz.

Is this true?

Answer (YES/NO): NO